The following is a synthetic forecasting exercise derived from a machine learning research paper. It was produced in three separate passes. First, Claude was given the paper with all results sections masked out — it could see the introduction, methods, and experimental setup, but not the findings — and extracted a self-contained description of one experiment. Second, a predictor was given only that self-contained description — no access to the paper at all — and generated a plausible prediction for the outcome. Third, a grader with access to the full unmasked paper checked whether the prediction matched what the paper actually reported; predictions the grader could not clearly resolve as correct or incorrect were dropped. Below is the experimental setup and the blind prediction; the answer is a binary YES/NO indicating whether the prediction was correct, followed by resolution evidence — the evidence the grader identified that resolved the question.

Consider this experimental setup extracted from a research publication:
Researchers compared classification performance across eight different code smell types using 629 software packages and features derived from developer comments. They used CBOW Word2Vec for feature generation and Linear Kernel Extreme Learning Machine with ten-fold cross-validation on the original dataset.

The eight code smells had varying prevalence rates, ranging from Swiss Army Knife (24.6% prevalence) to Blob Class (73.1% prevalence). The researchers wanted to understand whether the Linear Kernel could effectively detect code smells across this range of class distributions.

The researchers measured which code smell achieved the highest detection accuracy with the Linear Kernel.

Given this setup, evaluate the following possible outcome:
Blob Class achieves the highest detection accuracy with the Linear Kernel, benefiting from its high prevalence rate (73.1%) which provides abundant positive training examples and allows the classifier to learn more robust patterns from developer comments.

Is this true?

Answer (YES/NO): NO